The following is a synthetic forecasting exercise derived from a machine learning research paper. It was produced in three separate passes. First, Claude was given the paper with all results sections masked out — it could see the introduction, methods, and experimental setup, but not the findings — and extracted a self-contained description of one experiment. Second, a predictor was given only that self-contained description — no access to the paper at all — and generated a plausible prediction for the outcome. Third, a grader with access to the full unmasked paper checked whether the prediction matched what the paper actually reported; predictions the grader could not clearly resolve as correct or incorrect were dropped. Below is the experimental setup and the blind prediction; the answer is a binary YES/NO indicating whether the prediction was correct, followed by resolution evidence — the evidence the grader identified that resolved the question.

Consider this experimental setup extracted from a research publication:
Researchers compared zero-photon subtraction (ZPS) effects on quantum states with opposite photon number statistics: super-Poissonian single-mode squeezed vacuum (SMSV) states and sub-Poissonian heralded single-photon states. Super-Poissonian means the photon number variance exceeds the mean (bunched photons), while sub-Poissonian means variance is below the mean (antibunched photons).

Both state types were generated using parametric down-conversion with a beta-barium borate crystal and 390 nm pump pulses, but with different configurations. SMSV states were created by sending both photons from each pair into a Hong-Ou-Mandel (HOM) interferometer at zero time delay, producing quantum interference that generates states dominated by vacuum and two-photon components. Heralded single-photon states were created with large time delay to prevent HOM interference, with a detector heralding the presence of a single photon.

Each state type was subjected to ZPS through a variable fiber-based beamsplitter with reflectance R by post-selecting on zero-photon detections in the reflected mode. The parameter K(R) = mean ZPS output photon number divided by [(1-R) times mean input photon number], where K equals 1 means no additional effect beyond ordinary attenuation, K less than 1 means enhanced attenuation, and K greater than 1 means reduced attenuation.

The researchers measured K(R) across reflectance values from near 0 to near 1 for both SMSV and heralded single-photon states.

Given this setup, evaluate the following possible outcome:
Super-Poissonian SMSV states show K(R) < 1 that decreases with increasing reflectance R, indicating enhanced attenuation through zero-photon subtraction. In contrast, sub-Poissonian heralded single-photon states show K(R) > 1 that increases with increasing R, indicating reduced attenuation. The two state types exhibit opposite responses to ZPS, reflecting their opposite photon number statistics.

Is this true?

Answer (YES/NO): YES